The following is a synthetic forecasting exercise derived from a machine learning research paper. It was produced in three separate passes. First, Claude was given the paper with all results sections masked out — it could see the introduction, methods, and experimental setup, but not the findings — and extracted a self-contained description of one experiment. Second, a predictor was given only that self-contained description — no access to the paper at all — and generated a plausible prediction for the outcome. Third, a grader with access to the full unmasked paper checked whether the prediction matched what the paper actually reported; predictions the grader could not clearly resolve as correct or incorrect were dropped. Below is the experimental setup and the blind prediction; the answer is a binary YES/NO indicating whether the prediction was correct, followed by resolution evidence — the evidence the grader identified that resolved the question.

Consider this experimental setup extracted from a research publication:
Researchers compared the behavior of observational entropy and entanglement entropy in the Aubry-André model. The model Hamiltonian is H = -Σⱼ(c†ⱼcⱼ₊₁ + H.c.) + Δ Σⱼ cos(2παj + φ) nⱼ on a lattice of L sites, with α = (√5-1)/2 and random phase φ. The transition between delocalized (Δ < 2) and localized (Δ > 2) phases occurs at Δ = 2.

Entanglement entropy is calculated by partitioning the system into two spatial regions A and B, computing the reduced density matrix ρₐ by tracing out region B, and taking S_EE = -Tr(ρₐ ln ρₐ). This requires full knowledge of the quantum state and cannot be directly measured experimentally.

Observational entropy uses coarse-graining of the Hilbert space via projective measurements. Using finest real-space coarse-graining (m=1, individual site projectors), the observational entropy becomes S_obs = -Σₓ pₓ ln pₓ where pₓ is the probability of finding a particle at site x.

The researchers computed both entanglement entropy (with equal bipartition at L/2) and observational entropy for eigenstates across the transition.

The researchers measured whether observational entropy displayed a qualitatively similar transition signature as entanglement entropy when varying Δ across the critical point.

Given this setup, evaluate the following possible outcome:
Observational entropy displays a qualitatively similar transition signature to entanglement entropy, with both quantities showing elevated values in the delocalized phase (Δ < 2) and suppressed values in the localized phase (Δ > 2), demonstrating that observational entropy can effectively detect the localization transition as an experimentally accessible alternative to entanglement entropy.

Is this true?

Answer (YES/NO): YES